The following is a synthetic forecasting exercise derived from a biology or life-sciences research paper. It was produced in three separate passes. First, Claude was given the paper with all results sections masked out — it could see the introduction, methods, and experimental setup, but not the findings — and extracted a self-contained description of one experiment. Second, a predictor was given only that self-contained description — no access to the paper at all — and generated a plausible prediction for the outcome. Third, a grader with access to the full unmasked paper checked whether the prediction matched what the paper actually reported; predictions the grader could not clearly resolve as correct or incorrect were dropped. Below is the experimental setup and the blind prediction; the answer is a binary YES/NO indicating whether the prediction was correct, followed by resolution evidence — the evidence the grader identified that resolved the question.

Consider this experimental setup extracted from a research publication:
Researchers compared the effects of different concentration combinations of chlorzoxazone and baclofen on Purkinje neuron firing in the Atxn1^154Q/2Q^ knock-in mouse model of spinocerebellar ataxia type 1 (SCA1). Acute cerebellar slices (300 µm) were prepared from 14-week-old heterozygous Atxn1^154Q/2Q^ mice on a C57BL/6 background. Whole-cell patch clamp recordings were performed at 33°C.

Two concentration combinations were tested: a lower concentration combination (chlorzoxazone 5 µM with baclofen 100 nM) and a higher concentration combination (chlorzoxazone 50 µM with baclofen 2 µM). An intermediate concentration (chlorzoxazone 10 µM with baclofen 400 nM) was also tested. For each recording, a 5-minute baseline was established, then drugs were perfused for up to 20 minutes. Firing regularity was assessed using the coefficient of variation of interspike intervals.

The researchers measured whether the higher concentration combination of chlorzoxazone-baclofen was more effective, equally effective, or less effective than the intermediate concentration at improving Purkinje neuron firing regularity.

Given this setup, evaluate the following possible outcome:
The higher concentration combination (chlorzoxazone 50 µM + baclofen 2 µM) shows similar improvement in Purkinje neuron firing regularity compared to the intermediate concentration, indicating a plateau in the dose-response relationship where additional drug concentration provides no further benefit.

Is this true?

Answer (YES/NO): NO